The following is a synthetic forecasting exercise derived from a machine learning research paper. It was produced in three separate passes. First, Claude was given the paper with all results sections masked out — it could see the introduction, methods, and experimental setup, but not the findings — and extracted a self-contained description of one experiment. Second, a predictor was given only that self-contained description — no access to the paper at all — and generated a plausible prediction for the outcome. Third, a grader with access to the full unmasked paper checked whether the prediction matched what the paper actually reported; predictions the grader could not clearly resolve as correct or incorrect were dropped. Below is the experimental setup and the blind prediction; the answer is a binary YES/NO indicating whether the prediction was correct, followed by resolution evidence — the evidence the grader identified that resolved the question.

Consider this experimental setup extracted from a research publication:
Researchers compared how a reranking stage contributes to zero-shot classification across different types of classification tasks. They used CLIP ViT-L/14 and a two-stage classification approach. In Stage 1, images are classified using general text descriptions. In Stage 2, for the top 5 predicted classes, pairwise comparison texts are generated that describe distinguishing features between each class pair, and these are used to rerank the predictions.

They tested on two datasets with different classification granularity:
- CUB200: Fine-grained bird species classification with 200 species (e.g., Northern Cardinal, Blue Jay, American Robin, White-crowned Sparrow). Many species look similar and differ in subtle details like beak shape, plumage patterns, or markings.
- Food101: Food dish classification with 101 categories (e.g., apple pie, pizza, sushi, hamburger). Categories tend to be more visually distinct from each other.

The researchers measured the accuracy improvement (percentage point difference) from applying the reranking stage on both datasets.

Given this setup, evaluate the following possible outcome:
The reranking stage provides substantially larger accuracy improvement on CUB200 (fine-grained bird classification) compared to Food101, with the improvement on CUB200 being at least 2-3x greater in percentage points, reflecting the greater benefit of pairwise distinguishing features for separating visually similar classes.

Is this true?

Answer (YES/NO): YES